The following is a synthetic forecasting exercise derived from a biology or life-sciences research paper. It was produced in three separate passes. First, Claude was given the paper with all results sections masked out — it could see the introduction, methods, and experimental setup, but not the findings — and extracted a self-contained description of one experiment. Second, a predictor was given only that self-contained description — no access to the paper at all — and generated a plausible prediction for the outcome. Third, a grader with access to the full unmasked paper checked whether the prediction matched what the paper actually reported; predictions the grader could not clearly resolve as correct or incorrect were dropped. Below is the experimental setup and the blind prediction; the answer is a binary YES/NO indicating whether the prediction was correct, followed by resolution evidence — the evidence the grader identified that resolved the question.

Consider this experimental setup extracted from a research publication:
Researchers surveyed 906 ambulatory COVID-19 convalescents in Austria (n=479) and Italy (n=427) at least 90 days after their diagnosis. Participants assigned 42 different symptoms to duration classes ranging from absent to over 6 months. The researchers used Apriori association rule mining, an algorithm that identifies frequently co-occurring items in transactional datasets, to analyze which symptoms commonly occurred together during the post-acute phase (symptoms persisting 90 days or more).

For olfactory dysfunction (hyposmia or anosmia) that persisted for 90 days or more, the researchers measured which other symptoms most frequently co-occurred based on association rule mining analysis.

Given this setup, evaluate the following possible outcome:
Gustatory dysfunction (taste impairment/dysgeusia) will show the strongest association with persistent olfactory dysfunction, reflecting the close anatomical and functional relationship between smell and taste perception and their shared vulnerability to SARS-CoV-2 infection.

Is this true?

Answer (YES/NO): YES